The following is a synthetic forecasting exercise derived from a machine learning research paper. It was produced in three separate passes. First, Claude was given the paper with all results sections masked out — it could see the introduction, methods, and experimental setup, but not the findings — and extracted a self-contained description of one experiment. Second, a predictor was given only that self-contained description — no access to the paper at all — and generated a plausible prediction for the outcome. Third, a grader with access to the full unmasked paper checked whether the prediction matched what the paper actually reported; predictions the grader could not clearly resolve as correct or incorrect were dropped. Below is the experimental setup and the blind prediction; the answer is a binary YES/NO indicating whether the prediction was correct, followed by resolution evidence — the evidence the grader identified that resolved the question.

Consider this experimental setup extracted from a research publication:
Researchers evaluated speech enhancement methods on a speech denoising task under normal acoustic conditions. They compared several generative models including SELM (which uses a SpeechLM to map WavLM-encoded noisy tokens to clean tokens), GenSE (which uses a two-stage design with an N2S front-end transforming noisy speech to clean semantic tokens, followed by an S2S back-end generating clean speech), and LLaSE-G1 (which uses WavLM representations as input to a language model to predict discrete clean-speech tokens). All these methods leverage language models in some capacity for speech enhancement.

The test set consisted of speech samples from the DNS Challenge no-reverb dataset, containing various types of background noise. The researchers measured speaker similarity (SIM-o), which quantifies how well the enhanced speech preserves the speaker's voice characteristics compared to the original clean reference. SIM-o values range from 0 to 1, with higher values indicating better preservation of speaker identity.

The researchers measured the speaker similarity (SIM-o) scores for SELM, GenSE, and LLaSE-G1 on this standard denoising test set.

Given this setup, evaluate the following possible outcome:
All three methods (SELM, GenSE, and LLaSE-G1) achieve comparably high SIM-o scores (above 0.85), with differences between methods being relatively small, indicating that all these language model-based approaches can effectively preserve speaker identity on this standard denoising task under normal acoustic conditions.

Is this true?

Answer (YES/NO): NO